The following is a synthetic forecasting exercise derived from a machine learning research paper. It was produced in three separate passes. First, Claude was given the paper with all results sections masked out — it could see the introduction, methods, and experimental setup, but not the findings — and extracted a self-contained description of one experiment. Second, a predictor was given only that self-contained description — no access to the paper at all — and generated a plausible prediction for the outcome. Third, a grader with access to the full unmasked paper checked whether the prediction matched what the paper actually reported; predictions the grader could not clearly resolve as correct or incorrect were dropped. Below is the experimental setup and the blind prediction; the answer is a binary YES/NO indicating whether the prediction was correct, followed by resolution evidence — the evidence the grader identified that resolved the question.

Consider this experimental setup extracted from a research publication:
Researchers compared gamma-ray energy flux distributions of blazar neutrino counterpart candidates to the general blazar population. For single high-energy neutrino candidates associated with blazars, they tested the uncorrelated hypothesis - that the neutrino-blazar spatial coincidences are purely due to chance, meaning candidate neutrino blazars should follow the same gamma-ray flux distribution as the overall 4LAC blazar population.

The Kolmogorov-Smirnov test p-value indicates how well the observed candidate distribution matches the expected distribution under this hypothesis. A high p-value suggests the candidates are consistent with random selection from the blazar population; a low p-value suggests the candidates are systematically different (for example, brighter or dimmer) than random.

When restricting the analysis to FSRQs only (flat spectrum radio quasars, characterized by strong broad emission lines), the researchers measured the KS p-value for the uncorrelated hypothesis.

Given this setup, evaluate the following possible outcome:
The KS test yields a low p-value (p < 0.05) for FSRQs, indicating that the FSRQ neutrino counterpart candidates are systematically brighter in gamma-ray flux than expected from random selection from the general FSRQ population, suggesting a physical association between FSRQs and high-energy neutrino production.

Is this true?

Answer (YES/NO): NO